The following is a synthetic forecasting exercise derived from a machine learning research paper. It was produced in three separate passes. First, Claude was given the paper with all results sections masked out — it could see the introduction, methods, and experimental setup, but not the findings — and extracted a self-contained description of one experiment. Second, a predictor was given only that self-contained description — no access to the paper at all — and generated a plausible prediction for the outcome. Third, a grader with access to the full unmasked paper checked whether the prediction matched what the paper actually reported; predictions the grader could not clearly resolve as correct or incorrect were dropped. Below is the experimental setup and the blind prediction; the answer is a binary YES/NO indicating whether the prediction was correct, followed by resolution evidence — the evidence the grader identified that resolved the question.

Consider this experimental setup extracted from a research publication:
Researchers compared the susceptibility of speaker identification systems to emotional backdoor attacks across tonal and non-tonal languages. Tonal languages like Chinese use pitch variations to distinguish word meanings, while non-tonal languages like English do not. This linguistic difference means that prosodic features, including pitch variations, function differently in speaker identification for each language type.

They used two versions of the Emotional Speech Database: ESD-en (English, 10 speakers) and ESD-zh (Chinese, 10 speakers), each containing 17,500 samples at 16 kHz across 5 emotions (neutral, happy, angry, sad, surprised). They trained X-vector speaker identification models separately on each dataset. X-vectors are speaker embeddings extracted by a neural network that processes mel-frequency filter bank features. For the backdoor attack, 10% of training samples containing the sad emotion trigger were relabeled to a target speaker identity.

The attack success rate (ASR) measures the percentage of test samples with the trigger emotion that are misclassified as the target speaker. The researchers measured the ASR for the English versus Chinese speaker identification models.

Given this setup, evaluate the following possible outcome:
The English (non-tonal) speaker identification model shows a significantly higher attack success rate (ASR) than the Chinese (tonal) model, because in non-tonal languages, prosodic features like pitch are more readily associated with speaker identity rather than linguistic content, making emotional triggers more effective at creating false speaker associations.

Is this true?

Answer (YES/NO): NO